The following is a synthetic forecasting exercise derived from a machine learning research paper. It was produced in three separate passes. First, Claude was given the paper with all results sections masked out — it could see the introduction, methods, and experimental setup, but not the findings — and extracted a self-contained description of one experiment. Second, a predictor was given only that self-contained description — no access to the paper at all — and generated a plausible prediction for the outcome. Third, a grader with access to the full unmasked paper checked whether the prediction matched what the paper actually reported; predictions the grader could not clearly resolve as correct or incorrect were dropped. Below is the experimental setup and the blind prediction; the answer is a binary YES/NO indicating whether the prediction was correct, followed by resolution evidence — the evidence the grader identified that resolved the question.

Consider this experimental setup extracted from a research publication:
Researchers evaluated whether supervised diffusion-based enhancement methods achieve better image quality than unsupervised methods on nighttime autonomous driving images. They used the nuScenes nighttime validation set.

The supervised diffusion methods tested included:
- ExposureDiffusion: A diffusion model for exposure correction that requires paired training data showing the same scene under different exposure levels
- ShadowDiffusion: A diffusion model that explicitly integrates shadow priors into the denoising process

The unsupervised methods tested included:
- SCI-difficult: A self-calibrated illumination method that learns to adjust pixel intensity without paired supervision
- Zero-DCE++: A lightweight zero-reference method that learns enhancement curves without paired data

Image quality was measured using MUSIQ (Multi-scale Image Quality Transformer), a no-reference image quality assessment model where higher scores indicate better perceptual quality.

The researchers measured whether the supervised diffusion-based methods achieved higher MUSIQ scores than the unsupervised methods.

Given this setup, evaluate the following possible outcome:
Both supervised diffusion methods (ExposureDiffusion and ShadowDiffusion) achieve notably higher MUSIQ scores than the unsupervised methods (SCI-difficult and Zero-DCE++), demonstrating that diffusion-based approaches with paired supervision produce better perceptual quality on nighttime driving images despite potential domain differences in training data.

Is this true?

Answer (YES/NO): NO